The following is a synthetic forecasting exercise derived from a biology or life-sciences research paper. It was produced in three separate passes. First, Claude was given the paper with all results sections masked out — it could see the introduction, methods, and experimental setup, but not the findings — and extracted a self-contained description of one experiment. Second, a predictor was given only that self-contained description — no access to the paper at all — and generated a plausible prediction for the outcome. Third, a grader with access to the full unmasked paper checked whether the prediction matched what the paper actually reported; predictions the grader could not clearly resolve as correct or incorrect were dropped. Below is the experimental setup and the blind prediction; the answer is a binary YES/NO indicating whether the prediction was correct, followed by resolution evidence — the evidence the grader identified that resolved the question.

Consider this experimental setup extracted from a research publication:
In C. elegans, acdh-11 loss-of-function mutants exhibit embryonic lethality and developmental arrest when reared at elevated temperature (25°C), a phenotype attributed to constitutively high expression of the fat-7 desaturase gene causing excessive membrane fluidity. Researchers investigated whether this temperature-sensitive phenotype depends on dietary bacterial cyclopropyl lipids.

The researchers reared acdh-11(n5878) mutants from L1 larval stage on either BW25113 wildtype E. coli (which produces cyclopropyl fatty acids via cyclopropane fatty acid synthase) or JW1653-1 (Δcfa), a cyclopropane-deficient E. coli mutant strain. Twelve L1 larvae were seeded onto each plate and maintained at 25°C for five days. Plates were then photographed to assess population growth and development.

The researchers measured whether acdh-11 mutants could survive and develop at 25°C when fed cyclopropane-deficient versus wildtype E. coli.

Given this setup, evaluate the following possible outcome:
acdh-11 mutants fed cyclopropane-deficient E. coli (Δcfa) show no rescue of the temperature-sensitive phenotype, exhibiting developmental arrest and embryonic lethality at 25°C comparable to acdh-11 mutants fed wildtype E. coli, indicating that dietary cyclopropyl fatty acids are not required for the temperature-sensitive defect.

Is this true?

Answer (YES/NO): NO